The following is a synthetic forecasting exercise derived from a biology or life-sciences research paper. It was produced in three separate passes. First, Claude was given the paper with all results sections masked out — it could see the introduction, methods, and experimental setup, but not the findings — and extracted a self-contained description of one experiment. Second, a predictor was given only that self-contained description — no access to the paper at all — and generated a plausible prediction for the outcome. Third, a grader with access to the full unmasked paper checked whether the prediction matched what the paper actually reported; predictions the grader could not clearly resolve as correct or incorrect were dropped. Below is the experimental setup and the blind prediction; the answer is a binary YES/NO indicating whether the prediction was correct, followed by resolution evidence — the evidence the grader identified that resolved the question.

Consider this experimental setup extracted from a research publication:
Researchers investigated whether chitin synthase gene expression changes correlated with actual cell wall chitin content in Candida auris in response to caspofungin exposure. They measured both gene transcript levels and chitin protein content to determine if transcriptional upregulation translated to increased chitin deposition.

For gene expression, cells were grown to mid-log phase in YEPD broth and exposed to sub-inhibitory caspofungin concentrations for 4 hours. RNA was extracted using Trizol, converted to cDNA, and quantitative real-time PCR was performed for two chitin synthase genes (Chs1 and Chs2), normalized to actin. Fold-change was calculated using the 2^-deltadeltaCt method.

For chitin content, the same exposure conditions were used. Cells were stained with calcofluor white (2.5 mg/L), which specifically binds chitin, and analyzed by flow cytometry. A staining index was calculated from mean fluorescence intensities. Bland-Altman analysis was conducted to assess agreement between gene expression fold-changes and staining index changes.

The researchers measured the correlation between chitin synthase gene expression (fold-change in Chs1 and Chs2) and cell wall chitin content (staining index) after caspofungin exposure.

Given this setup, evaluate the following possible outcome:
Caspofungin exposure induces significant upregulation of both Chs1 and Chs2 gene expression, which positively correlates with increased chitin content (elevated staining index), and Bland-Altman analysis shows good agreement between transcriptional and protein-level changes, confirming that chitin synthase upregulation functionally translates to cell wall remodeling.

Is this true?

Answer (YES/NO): YES